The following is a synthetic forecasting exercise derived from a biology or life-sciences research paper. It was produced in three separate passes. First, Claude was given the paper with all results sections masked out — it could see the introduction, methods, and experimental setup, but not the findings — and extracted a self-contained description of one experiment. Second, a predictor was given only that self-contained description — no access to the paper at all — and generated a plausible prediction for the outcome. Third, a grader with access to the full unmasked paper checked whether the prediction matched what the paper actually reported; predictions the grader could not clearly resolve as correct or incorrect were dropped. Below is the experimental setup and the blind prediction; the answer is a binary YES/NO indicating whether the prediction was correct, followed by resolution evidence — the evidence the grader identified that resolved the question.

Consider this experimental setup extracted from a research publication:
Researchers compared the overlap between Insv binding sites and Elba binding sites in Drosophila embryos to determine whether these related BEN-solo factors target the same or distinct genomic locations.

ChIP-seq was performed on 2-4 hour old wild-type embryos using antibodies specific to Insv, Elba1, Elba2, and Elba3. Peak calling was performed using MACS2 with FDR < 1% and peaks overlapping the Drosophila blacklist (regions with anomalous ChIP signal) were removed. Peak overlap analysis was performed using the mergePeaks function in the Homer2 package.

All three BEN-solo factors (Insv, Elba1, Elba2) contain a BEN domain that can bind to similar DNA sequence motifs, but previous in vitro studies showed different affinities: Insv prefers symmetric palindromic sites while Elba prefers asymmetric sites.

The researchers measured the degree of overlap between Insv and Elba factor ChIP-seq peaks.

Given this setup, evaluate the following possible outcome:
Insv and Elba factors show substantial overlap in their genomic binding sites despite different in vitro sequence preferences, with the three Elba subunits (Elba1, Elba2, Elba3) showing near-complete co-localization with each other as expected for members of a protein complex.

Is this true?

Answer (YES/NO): NO